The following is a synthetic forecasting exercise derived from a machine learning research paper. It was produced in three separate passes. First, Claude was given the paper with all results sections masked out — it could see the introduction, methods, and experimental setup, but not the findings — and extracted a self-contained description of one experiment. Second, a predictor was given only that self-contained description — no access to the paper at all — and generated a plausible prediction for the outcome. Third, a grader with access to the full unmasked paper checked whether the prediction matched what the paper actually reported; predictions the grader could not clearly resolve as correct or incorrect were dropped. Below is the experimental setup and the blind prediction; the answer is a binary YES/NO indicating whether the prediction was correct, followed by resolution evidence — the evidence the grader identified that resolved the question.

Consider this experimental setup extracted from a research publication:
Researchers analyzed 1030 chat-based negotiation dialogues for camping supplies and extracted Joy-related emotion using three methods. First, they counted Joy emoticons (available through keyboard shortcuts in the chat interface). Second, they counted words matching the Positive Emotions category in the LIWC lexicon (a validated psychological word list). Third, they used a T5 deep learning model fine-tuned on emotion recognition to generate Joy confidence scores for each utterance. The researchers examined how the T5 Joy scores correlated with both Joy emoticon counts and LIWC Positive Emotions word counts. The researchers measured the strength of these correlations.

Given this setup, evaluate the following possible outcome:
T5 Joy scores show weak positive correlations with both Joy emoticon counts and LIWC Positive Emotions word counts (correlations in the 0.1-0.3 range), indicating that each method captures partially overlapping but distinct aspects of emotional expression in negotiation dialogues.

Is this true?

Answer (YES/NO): NO